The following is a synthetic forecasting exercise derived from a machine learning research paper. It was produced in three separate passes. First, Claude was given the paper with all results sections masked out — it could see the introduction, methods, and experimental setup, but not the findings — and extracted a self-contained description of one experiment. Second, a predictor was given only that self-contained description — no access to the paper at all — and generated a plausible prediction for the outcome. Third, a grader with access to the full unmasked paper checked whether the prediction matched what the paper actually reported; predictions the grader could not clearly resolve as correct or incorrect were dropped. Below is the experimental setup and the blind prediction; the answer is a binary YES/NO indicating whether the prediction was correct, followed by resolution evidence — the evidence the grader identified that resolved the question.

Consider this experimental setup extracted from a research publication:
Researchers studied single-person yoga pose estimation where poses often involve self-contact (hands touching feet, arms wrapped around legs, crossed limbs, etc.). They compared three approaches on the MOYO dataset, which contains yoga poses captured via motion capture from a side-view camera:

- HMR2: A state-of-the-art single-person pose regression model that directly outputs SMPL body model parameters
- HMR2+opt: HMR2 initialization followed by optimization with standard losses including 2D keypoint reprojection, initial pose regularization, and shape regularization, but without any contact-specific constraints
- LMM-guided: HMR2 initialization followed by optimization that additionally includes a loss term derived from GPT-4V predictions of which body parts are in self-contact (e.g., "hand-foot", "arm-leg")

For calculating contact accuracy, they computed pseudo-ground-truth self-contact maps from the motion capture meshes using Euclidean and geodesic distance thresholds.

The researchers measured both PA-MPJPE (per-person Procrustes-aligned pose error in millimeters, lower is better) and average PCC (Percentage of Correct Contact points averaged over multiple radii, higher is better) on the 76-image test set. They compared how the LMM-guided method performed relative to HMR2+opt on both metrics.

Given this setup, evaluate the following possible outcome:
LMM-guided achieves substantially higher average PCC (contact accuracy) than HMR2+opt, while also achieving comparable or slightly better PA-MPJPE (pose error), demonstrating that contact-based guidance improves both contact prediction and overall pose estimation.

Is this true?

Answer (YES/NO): NO